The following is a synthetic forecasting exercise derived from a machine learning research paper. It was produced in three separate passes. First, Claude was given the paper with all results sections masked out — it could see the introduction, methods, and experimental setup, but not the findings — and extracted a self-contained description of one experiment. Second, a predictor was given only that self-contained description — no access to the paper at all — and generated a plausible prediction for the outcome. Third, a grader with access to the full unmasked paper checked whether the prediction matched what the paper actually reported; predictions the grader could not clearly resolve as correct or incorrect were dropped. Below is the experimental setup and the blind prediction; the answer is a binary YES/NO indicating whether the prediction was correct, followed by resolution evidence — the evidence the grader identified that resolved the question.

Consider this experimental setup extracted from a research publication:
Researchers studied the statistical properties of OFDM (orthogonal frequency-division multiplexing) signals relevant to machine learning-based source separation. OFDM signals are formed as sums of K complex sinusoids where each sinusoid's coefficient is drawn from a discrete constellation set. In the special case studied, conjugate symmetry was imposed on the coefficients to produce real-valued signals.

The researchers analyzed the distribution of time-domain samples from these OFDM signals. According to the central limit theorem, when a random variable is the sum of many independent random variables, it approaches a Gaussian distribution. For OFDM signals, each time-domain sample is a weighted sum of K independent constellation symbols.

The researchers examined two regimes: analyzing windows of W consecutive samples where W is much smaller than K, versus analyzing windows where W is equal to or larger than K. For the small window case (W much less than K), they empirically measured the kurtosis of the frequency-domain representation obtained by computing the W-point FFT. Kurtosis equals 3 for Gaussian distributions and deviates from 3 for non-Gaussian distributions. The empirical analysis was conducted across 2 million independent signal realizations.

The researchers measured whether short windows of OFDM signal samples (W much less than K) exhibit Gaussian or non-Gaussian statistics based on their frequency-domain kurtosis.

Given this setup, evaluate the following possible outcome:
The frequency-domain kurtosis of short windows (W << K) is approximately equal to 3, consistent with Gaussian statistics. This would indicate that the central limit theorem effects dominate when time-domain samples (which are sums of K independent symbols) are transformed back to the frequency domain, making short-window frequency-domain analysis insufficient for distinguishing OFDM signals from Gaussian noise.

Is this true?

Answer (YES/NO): YES